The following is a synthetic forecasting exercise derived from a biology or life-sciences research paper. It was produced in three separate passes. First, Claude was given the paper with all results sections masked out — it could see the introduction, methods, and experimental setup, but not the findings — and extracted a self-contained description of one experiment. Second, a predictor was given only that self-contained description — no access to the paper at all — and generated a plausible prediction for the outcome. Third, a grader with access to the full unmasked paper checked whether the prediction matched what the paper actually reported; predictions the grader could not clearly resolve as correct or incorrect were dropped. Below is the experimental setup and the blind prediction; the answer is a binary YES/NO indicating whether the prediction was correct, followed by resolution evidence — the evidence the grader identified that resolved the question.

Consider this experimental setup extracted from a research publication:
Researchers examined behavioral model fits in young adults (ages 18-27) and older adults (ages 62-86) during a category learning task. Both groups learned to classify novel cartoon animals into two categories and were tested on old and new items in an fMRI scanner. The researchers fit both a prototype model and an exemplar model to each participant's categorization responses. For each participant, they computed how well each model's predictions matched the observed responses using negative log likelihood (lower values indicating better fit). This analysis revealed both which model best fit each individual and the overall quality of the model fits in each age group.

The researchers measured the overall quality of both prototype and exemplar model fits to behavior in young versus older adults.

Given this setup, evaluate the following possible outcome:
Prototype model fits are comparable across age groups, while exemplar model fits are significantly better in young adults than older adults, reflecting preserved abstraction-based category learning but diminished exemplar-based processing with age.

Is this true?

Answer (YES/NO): NO